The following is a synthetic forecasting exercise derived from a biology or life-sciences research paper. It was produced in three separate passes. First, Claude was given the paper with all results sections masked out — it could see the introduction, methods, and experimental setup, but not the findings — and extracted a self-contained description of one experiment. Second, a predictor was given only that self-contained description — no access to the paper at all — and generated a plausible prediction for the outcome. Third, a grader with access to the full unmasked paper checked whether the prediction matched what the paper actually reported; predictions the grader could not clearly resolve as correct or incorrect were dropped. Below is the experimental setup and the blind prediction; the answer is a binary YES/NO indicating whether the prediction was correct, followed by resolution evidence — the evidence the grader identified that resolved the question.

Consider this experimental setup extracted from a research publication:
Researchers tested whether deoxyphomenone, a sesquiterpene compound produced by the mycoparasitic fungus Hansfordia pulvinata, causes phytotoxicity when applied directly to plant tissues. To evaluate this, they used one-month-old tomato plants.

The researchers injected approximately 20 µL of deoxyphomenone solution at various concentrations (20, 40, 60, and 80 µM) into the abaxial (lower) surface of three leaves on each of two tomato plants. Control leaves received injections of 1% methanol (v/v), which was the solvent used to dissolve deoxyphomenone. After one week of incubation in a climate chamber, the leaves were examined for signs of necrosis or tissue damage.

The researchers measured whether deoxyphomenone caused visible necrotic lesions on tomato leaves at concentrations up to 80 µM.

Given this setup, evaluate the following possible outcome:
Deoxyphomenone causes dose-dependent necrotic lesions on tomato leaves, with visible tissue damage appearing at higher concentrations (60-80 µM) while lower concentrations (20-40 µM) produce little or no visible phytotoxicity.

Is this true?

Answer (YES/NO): NO